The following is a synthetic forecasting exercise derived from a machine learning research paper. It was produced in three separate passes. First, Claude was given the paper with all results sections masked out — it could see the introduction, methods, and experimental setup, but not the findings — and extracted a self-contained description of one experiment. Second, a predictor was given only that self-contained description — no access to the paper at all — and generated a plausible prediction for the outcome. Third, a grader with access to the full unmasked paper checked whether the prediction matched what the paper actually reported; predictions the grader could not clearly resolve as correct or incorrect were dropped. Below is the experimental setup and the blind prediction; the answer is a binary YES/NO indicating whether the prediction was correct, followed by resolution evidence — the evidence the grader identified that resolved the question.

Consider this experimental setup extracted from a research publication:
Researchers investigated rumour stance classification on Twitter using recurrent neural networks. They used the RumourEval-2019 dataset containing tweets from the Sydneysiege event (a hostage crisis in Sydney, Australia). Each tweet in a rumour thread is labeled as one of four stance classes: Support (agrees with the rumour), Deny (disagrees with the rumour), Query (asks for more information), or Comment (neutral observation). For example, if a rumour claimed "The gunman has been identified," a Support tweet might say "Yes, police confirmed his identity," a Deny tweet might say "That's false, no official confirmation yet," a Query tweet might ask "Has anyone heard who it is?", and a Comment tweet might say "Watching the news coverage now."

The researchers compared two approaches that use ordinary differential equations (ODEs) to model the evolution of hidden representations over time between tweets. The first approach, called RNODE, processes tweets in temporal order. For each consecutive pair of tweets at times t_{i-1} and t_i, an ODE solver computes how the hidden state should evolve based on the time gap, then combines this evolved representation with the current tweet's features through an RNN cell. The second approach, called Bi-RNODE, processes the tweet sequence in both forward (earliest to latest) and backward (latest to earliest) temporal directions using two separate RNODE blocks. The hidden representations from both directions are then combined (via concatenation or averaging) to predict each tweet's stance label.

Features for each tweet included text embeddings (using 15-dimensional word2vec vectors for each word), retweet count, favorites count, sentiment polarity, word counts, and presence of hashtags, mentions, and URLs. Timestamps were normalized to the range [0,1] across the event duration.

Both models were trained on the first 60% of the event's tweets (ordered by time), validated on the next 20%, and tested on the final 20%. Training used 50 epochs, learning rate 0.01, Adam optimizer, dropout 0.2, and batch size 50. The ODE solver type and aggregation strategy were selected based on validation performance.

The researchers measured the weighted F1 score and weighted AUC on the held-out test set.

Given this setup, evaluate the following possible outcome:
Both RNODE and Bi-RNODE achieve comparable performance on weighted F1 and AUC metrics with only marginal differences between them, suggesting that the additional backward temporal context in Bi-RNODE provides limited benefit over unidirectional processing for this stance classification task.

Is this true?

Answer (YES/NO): NO